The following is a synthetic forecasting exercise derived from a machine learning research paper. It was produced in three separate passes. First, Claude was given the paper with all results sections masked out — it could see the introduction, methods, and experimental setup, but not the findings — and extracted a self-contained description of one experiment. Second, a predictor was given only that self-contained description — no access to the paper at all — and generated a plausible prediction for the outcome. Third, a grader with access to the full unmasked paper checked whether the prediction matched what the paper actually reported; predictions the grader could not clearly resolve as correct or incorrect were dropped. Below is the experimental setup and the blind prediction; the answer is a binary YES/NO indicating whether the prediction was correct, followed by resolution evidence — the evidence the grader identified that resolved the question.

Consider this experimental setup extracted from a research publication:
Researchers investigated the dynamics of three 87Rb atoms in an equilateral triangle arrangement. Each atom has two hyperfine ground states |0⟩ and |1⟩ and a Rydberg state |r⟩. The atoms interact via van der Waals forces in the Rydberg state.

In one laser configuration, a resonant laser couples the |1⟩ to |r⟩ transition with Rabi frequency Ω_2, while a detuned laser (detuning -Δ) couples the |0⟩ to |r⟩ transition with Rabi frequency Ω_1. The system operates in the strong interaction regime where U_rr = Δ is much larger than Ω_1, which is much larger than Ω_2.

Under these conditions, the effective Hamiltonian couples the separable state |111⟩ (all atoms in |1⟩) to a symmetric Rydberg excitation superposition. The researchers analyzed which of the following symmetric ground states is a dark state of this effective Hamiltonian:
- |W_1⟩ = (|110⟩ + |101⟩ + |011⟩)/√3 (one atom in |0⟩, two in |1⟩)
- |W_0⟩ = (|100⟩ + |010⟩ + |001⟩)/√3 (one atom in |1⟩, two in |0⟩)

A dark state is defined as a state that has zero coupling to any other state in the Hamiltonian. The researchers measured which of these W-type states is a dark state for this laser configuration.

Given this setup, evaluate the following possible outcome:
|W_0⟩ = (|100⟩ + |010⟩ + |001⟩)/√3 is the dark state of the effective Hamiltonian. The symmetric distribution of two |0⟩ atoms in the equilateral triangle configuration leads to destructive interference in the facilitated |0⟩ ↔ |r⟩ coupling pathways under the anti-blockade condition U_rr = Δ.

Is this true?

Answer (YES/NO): NO